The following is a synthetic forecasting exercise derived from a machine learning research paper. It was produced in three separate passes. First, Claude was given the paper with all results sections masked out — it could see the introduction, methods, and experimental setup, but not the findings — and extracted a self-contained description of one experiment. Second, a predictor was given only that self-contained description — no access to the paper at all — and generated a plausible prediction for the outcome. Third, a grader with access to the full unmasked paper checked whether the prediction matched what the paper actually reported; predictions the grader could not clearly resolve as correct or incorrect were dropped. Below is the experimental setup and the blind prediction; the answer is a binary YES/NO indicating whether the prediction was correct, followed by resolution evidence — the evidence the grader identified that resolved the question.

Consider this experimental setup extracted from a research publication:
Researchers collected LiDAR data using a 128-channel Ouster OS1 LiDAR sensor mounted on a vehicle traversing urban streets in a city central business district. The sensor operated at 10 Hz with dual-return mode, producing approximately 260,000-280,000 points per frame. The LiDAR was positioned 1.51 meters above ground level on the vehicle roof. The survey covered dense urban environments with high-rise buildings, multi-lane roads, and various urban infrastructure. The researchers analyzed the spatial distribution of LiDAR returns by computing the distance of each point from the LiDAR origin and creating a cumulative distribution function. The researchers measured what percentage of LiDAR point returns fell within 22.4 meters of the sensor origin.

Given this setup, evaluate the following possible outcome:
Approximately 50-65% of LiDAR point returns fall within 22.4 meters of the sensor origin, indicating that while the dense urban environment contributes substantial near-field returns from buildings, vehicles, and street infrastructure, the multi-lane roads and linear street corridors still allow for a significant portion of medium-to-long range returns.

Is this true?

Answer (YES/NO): NO